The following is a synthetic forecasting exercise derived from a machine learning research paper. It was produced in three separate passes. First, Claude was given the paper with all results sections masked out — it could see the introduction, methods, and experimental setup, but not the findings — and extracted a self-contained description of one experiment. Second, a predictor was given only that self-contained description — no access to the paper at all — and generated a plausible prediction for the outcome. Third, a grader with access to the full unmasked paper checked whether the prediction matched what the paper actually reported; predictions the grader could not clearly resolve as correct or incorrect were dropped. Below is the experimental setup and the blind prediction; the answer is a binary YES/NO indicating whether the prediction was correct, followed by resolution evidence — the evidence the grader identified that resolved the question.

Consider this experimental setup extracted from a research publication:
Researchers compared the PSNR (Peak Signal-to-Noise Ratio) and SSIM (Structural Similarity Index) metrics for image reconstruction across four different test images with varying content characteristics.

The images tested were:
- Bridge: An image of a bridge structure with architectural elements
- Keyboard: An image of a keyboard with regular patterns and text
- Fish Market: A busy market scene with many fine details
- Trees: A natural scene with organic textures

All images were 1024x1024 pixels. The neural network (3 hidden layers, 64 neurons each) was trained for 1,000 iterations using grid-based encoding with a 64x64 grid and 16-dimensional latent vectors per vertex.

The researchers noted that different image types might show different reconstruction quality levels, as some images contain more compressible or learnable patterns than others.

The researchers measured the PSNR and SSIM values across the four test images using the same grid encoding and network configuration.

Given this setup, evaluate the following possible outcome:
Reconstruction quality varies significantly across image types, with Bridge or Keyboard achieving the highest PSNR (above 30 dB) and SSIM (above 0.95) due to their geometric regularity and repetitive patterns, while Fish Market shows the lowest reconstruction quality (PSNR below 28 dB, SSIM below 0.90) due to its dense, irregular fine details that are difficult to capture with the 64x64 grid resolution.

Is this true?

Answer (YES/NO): NO